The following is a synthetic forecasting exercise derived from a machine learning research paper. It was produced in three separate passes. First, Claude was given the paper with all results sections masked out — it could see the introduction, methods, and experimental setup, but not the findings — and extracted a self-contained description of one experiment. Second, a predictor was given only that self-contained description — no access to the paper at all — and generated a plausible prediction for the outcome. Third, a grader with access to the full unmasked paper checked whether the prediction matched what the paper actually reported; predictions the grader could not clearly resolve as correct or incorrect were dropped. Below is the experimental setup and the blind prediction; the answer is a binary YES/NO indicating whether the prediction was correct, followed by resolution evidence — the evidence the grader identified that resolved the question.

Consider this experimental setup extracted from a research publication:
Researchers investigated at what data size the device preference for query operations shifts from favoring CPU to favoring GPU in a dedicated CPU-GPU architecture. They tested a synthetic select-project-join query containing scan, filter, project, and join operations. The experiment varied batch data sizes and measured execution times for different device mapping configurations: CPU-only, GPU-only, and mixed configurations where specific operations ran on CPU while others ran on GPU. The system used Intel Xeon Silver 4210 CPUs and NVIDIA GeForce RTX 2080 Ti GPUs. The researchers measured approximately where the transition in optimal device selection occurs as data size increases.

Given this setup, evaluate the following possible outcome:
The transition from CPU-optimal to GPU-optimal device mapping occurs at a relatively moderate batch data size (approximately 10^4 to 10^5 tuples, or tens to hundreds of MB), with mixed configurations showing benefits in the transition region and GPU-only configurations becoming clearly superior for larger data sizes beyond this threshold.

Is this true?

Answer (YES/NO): NO